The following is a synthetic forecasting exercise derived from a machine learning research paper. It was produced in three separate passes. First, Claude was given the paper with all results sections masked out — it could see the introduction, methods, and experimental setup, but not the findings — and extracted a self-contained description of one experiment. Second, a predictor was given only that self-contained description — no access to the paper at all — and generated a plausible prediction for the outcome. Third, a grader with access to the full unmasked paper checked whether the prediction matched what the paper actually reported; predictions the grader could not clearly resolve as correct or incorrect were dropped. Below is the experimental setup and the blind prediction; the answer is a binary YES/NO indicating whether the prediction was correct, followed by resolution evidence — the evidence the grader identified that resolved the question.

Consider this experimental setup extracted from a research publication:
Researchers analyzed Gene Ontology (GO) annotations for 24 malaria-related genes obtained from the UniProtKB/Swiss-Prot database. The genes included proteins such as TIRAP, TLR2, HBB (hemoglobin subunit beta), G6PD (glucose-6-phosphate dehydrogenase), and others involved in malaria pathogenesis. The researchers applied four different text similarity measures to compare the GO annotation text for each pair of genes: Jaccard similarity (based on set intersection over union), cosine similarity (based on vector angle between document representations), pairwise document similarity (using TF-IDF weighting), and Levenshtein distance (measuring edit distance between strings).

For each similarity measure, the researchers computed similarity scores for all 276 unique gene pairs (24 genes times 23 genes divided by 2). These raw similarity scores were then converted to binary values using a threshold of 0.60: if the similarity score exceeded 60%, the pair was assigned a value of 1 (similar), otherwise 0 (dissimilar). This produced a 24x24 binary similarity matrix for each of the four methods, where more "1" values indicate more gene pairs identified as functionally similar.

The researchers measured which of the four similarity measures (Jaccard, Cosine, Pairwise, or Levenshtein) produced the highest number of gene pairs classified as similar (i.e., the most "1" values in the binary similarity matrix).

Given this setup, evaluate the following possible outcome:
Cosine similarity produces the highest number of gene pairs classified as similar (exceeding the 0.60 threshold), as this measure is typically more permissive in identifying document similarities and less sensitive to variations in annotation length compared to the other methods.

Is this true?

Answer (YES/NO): YES